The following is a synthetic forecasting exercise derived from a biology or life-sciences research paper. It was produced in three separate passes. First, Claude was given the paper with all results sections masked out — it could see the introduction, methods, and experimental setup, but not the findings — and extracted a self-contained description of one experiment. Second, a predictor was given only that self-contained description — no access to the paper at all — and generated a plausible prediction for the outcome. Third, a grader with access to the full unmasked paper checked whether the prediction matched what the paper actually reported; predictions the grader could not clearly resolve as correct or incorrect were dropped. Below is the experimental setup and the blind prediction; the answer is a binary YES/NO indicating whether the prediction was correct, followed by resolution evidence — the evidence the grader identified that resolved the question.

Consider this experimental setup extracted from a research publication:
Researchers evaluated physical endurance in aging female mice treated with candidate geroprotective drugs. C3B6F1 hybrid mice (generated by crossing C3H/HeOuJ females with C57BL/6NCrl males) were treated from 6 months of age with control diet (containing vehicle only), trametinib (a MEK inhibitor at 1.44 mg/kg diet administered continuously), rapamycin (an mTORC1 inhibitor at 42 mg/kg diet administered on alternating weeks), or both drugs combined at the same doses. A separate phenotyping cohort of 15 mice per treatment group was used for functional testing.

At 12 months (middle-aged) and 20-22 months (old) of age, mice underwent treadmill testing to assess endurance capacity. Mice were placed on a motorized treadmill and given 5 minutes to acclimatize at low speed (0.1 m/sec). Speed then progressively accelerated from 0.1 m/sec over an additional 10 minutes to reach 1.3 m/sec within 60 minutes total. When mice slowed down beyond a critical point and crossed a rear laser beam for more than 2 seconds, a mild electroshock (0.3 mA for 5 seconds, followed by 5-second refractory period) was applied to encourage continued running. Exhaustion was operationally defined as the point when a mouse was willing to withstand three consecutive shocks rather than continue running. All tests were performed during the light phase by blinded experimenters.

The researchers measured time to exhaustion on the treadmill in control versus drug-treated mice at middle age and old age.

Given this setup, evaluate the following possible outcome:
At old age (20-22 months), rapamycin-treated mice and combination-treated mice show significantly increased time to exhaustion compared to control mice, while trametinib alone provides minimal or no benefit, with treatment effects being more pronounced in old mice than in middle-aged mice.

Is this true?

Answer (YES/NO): NO